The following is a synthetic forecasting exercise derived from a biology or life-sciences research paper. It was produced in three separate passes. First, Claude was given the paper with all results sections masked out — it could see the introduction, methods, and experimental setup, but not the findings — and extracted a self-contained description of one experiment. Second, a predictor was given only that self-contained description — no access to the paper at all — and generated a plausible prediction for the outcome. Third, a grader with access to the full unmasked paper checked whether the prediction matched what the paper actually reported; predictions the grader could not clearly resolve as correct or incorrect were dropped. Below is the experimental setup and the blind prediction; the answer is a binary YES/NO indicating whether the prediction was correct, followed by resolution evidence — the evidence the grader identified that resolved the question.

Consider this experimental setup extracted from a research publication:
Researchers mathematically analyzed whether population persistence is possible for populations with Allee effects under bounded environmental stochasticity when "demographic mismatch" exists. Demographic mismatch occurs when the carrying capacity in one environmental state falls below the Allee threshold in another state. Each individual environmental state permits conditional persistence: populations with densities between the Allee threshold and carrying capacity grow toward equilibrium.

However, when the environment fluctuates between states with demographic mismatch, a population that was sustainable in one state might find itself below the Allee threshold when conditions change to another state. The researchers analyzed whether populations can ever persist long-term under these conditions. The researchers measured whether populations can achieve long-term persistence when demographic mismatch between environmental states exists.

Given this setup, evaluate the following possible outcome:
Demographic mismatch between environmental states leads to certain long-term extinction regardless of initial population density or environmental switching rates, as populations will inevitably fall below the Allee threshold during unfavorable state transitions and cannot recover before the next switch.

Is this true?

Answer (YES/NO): YES